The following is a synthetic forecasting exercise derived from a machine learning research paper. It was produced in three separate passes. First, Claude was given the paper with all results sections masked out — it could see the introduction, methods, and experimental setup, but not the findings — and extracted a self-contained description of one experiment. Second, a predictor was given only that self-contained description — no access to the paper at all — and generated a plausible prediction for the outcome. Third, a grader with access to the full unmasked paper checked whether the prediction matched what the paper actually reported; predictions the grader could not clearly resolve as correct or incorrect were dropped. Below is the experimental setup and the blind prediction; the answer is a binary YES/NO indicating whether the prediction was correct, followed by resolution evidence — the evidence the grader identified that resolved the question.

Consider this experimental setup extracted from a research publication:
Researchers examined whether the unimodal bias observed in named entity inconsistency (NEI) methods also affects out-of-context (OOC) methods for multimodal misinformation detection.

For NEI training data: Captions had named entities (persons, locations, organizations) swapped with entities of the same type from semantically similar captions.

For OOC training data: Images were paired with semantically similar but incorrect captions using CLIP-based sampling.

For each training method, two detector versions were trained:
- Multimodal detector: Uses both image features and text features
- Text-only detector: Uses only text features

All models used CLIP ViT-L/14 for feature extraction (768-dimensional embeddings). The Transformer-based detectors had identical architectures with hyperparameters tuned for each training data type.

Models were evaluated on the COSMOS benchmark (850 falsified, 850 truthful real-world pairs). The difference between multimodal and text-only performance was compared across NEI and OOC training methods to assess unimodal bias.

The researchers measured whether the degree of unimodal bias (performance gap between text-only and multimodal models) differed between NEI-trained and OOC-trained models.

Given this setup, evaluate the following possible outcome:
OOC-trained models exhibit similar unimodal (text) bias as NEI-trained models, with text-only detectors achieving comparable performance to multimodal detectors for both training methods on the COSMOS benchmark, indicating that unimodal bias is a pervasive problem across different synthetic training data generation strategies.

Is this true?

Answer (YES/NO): NO